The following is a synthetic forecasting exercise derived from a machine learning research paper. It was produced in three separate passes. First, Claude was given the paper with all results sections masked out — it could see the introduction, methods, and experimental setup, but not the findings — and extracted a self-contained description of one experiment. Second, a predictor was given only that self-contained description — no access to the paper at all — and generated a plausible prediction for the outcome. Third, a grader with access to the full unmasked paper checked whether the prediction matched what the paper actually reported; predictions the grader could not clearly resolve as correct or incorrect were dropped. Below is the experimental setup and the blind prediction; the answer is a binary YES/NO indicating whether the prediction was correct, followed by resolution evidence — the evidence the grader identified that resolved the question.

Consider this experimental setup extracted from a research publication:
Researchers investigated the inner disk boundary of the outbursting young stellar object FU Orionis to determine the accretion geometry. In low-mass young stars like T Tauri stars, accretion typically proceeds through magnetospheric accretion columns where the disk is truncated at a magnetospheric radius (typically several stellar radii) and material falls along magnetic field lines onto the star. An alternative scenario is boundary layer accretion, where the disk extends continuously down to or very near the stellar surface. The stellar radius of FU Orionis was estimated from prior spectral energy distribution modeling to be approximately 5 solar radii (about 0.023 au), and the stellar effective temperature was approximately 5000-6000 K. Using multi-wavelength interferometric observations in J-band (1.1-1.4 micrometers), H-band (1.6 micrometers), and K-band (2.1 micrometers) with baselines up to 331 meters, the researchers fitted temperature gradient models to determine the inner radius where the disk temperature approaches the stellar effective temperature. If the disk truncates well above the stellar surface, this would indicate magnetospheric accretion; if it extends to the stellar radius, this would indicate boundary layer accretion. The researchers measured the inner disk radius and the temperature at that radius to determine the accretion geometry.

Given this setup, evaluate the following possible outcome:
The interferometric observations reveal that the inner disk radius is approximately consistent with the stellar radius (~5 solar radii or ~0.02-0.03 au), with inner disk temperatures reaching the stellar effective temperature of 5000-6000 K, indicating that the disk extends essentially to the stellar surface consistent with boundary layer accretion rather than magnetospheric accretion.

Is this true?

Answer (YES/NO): YES